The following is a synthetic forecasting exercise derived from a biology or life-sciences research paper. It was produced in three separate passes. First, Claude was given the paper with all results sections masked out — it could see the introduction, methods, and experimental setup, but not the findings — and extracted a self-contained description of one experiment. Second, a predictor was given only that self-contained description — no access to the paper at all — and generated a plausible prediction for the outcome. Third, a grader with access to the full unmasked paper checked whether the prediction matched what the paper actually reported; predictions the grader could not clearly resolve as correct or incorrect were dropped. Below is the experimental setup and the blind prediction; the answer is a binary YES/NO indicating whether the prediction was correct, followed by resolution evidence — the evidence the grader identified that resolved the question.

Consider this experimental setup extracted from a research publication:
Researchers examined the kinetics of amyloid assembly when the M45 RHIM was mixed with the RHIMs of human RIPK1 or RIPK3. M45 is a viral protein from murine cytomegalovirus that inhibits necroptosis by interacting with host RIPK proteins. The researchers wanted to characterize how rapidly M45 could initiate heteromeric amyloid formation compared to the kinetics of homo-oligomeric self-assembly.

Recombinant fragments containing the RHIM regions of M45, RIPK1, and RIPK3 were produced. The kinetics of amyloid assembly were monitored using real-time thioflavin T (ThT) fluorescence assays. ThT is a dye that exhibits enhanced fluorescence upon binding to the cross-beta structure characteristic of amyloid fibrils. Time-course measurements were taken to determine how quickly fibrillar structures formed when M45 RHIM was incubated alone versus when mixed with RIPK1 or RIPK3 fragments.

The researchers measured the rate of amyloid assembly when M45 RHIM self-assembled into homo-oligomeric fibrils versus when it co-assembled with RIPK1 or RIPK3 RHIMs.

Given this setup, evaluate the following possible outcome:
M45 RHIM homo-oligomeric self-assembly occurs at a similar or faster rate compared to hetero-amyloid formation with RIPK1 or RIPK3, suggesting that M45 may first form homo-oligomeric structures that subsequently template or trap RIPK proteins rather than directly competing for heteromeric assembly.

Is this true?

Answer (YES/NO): YES